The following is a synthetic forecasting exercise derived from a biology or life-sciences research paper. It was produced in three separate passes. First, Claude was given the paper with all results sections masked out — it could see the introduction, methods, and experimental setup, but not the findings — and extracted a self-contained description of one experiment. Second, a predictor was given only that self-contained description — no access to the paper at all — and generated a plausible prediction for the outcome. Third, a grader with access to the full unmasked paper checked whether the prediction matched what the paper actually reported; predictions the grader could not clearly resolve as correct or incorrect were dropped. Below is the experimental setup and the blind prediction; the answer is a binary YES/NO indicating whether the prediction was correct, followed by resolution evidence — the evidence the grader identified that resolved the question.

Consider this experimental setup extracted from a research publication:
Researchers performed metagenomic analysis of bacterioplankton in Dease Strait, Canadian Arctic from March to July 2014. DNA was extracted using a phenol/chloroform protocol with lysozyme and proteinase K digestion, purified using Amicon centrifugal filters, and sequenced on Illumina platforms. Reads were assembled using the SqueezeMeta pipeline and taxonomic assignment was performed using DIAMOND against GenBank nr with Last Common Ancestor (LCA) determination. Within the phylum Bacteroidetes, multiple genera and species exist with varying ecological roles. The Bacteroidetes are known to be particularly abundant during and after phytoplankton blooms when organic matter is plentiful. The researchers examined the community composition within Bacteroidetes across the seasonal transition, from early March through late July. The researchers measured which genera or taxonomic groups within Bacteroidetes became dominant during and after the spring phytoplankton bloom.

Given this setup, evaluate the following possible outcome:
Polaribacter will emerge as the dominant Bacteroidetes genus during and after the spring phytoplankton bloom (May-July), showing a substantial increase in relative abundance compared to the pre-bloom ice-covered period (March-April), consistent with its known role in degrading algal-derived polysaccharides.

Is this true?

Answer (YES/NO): YES